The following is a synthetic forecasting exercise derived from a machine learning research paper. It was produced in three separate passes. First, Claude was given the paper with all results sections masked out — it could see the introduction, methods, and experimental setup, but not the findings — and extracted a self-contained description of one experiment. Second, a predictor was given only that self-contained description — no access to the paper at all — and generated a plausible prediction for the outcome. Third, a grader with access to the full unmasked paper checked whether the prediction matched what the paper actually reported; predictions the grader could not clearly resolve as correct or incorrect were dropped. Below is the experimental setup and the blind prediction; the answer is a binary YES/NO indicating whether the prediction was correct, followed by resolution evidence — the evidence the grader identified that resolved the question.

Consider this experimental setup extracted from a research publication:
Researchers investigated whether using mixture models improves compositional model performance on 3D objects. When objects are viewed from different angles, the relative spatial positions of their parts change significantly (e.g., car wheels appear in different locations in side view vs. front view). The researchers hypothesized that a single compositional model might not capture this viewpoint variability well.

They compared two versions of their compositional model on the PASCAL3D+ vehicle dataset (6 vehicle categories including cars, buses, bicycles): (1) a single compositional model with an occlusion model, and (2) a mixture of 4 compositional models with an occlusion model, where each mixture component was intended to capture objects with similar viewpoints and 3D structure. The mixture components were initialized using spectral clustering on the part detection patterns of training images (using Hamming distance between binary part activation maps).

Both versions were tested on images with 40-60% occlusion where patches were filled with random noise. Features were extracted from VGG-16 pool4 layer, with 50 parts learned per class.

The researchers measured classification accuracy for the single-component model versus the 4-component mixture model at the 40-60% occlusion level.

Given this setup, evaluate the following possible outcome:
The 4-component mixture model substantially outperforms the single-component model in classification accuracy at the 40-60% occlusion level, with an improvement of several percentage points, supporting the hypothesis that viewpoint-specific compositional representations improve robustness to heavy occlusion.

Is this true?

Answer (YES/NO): NO